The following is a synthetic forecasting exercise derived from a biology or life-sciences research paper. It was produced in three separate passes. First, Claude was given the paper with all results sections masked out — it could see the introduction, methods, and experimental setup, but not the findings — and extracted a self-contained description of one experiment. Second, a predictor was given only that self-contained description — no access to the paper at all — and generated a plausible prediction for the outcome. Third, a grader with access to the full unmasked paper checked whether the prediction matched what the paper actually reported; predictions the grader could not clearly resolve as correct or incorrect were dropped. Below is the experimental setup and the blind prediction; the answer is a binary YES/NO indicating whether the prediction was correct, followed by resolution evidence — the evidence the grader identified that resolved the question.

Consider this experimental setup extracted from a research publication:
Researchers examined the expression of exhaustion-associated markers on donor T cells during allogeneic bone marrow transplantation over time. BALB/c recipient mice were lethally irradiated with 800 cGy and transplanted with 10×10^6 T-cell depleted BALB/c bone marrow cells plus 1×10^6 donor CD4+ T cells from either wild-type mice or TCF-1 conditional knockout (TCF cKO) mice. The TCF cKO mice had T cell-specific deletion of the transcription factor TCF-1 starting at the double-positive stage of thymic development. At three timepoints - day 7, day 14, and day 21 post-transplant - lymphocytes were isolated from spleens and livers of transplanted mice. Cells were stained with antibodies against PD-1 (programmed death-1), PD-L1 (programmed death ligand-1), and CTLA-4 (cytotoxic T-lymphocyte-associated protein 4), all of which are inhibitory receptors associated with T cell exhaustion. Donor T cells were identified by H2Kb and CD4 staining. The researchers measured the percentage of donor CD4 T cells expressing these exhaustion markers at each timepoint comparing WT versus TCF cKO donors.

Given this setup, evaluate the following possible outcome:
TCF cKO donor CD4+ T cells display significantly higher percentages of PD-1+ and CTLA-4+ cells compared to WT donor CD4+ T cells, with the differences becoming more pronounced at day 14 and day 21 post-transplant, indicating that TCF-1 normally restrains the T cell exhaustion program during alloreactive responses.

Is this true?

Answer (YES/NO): NO